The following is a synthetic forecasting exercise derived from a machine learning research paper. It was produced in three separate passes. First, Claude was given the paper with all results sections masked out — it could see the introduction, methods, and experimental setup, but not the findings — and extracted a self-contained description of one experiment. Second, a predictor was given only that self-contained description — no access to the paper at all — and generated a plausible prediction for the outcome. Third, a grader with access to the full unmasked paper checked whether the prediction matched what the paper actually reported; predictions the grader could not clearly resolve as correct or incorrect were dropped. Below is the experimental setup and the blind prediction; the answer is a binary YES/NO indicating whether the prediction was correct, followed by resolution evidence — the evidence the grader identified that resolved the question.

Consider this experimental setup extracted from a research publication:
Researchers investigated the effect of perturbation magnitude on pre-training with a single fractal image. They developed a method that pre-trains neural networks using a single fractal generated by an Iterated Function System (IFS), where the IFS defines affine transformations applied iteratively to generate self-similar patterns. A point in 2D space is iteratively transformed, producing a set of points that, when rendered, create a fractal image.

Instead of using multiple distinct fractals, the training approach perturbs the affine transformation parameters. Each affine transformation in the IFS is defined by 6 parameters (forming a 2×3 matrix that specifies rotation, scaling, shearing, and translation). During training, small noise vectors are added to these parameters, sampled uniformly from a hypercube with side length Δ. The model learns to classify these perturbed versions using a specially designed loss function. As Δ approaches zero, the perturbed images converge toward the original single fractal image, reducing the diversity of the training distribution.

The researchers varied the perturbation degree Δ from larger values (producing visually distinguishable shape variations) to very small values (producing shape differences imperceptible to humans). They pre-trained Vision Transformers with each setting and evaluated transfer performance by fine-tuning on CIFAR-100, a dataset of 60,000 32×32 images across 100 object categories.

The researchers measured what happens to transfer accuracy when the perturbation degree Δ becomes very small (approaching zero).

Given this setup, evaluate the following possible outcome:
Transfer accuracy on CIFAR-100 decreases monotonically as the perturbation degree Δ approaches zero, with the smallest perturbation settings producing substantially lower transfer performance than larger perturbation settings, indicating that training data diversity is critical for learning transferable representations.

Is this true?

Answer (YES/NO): YES